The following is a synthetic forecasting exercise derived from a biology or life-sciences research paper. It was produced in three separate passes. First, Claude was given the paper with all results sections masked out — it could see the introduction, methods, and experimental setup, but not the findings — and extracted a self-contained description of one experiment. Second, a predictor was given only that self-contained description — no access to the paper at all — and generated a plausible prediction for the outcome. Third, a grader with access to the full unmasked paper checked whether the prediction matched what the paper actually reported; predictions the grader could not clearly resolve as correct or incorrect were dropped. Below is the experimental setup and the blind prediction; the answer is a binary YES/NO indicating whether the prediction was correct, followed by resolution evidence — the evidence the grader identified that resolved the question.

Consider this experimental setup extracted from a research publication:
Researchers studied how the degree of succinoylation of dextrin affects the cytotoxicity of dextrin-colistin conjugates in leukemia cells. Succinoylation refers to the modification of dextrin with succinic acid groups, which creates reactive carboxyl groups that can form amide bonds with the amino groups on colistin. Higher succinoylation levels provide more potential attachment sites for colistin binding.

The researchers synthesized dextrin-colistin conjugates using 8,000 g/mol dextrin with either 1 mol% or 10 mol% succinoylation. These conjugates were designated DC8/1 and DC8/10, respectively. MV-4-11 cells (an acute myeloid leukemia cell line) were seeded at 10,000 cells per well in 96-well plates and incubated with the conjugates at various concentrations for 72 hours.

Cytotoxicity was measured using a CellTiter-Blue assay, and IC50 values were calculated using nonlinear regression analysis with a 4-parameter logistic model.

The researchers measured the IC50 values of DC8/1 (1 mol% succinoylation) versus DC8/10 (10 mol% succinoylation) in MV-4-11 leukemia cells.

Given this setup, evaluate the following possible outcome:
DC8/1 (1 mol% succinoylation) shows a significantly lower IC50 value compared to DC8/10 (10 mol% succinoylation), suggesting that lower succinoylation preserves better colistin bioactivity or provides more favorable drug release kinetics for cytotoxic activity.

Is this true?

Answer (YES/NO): YES